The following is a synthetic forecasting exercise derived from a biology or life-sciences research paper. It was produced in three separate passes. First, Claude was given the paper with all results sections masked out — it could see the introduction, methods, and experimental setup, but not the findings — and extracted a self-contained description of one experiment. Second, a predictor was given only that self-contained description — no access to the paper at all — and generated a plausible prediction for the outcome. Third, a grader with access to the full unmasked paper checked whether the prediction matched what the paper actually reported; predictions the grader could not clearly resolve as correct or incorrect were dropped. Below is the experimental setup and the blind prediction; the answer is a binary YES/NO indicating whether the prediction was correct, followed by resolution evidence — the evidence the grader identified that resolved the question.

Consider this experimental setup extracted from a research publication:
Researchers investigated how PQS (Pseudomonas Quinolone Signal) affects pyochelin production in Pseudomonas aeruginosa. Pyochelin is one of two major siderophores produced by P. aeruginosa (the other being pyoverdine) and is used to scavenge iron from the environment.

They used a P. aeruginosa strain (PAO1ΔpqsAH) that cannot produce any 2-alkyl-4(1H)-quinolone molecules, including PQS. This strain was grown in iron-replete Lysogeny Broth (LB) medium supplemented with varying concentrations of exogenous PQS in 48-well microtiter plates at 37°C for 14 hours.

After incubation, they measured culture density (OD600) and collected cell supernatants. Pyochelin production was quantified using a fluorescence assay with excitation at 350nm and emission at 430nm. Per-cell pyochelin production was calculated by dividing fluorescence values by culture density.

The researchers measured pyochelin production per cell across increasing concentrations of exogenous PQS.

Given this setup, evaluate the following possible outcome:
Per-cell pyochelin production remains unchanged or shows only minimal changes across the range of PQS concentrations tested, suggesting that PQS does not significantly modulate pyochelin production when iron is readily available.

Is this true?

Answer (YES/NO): NO